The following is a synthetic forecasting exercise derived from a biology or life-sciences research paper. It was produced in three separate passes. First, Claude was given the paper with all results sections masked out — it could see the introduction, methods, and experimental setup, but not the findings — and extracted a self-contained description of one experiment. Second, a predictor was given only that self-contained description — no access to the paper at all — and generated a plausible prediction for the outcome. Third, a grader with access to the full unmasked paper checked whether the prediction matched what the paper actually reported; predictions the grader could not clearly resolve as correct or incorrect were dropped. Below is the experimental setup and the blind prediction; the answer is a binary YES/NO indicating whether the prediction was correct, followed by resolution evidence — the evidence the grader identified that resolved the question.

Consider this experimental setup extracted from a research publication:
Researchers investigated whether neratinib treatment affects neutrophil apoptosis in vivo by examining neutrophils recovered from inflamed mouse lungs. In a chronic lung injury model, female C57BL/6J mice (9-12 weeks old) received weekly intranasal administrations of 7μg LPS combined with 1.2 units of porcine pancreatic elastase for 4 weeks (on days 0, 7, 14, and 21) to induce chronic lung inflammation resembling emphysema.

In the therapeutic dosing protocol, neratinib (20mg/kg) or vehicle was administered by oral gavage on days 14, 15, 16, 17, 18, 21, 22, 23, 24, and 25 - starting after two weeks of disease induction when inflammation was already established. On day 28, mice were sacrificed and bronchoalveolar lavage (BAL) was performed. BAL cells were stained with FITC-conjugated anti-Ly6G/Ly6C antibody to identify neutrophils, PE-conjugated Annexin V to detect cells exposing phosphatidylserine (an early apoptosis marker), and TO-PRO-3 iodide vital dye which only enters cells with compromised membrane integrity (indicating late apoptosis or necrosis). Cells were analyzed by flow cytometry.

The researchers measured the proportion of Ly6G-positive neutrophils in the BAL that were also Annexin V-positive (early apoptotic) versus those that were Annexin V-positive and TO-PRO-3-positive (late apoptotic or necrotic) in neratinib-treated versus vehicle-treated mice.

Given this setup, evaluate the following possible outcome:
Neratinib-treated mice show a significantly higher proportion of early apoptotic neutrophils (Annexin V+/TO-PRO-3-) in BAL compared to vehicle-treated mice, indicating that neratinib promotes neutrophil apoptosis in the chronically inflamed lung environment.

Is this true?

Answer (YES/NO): NO